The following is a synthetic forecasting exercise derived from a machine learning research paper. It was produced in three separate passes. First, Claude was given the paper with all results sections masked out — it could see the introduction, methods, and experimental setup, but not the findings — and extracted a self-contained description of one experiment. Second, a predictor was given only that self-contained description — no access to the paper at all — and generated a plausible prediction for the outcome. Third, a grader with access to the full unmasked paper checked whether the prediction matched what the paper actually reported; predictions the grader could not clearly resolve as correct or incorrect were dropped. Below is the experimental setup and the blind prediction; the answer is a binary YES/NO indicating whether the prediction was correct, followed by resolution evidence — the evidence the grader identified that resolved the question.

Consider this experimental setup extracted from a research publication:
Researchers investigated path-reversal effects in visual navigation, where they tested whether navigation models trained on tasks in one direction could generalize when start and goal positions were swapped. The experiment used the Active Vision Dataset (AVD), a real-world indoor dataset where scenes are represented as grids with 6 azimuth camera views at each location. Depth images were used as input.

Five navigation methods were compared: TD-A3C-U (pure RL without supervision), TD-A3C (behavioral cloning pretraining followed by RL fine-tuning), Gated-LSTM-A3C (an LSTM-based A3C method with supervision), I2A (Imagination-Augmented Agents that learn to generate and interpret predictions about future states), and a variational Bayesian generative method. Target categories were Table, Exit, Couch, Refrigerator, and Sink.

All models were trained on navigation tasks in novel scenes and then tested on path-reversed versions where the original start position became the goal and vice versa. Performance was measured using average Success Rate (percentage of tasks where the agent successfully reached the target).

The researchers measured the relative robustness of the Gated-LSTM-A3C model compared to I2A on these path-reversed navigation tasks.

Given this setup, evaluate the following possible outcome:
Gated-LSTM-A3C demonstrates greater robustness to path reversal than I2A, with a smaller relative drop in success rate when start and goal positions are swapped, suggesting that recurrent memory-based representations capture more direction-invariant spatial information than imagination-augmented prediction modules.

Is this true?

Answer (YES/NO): NO